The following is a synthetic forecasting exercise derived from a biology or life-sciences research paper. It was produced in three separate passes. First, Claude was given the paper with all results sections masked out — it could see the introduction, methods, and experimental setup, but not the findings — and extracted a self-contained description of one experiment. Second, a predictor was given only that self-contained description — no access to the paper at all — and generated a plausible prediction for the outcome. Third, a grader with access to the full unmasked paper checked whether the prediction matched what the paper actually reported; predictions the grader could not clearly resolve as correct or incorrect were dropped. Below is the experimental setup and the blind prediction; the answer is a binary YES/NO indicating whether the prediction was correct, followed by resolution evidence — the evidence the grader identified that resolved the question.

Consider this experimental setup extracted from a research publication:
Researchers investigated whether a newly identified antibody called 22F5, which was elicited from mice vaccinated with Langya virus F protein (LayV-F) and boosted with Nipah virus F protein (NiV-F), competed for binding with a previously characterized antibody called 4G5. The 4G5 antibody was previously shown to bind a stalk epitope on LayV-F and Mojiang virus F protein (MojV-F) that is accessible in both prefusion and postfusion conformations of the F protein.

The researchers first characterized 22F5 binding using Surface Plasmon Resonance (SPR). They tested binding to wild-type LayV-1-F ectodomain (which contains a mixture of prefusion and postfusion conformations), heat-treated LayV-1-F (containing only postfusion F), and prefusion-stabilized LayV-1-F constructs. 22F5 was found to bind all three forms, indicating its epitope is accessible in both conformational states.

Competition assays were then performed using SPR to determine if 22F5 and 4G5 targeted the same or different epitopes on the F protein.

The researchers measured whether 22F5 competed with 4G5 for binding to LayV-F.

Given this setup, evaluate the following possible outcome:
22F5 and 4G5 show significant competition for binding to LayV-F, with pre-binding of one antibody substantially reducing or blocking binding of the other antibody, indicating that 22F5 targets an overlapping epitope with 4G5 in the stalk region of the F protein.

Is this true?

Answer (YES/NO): NO